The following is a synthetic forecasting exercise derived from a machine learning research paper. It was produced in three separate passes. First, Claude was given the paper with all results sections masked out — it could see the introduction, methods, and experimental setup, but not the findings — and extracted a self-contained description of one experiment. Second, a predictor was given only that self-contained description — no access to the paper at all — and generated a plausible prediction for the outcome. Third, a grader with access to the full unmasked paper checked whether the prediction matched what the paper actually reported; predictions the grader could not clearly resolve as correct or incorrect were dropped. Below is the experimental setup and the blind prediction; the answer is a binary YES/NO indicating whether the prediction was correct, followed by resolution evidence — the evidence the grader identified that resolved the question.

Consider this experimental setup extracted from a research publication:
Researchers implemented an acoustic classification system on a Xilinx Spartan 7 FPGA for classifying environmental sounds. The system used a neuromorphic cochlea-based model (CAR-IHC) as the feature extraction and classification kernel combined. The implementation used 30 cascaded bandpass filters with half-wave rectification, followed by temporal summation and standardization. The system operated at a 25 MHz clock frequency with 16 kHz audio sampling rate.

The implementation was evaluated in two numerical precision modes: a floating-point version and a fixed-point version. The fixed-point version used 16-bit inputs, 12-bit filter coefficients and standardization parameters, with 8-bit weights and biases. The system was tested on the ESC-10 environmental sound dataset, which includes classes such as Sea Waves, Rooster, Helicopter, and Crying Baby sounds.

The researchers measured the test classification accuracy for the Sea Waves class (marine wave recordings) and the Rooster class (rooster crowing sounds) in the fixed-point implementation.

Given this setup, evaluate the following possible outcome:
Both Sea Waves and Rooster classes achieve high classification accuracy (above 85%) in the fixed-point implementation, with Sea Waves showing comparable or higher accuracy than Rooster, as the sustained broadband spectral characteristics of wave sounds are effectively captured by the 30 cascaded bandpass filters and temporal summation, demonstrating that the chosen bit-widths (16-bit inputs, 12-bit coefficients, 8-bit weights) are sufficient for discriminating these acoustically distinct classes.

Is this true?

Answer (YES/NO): NO